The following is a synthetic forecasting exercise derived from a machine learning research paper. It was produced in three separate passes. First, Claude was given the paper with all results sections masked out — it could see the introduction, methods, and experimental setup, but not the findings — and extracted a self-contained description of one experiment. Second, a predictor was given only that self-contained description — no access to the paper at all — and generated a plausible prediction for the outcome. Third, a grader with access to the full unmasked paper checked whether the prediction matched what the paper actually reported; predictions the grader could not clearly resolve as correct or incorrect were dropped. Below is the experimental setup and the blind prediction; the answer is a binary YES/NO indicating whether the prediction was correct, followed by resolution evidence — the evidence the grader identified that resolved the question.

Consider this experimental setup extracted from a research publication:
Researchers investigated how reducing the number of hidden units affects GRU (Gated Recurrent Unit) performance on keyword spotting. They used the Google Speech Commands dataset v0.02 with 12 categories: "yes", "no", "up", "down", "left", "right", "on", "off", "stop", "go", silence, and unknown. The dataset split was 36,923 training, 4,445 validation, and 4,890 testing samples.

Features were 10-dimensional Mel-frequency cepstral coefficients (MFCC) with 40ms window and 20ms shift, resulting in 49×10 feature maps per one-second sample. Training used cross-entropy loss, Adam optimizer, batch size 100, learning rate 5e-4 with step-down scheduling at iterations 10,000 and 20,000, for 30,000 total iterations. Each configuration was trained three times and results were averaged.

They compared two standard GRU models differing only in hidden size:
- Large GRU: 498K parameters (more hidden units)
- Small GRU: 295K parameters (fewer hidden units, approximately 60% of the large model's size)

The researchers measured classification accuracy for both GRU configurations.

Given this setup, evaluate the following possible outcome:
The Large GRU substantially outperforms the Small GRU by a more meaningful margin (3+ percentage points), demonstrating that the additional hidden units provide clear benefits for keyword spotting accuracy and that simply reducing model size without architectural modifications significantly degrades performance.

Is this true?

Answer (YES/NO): NO